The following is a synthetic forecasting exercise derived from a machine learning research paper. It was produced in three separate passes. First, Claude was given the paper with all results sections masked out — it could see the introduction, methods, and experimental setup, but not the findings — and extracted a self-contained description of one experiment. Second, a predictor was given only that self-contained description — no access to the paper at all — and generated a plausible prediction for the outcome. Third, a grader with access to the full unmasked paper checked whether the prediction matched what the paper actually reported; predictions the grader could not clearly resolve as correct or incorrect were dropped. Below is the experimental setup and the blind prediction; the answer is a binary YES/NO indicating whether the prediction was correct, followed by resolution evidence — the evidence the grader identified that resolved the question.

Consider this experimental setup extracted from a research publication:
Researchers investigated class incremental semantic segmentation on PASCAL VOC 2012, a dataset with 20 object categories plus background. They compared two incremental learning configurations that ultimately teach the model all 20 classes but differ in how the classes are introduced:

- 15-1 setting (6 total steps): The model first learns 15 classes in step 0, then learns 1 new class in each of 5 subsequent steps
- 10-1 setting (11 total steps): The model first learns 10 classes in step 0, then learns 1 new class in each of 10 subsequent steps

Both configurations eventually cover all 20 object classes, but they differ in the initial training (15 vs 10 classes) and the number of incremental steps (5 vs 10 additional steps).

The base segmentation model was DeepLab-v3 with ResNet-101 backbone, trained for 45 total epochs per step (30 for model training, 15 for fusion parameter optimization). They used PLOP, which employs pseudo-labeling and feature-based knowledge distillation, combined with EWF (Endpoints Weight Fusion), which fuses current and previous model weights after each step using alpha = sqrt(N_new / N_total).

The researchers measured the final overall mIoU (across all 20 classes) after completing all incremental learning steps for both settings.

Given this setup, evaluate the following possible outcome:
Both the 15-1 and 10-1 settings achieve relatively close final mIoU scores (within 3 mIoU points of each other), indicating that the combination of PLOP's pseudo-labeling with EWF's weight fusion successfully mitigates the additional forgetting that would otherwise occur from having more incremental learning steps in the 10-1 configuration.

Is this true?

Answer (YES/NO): NO